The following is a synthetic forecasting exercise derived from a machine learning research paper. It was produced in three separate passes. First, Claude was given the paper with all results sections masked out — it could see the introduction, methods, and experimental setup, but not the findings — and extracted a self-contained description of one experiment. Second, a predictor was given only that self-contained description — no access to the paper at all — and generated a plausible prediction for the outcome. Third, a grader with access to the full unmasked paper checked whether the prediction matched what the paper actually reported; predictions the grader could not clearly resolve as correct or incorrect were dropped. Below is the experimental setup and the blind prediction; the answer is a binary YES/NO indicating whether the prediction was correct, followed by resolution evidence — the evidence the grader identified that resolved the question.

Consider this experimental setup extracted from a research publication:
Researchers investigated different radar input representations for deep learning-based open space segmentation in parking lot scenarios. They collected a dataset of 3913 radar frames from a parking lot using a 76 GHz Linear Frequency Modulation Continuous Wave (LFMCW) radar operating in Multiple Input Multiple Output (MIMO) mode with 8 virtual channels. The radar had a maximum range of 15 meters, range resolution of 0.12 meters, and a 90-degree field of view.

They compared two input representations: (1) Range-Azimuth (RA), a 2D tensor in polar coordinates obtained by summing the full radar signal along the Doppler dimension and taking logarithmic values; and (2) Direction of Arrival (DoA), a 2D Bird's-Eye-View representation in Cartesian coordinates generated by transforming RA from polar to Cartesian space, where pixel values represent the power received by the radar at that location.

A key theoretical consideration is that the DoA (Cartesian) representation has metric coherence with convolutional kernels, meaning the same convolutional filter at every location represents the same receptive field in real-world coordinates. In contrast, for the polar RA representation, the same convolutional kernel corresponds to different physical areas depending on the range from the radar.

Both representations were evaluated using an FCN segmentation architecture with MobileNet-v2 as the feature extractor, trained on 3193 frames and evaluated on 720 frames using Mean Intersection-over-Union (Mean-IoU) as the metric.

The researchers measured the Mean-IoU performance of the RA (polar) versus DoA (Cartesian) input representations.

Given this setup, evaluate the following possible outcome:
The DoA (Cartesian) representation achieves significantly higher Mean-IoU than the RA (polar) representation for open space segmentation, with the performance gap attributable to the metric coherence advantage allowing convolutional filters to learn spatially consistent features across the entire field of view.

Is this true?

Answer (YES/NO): NO